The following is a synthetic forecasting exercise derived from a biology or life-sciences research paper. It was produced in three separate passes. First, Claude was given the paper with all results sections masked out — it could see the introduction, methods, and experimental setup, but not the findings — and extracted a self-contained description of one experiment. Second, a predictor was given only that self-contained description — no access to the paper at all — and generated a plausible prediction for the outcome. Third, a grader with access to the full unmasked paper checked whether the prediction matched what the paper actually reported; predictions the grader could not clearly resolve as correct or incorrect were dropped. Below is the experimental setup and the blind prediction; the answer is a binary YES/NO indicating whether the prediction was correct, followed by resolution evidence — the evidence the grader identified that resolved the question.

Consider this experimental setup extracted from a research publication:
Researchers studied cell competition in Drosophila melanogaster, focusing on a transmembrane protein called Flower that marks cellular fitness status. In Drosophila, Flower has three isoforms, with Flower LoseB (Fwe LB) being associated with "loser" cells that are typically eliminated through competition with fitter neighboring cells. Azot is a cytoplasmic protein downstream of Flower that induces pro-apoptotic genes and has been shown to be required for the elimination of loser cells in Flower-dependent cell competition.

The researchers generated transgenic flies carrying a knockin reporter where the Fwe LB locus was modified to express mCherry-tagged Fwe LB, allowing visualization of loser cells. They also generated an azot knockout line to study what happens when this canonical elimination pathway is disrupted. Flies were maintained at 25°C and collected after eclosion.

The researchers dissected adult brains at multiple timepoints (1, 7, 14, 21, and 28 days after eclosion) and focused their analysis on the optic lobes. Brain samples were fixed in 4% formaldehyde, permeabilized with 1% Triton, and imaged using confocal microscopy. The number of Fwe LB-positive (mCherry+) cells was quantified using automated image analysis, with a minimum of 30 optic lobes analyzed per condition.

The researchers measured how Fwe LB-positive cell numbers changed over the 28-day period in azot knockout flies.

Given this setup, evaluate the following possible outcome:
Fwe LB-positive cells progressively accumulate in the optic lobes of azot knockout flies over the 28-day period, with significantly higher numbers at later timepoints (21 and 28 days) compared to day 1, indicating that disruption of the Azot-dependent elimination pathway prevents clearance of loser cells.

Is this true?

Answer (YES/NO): NO